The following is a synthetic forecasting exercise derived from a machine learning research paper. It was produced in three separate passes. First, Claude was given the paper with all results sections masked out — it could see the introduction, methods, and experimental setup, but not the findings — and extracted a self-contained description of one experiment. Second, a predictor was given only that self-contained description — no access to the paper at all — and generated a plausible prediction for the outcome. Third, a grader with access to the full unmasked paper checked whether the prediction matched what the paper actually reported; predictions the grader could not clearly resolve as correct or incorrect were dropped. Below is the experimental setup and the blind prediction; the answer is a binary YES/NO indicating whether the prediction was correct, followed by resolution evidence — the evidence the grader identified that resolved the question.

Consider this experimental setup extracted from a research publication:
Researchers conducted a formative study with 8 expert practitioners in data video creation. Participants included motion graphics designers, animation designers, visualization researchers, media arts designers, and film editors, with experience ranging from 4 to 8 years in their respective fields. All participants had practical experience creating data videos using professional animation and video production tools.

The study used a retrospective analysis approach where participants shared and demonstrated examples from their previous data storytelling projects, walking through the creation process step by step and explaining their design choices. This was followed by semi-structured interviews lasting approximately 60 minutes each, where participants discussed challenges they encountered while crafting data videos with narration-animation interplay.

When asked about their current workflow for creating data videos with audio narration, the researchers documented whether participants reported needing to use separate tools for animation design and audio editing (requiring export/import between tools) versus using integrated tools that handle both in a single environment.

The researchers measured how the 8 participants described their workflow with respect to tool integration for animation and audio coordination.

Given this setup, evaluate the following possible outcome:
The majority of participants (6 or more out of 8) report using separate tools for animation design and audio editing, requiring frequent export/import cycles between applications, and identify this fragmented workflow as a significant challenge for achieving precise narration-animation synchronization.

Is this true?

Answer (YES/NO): YES